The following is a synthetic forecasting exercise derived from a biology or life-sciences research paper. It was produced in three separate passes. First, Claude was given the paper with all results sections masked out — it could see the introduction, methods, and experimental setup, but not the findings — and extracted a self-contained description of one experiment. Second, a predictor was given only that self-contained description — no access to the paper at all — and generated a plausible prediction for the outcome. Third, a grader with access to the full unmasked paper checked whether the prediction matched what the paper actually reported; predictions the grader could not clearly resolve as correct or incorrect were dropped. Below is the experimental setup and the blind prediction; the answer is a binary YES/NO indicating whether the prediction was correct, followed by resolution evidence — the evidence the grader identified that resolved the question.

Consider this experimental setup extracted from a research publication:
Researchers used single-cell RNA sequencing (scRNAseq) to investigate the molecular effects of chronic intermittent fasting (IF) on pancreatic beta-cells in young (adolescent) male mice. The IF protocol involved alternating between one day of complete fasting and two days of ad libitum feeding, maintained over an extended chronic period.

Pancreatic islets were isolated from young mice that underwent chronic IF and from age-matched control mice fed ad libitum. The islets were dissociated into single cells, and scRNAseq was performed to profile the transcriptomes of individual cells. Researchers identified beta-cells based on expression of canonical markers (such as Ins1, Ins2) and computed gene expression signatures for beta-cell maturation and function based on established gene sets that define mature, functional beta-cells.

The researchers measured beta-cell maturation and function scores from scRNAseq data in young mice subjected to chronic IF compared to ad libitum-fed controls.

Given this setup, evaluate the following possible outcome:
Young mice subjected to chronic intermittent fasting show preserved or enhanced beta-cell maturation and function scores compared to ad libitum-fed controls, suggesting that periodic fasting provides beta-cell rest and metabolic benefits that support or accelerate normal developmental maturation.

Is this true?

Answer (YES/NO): NO